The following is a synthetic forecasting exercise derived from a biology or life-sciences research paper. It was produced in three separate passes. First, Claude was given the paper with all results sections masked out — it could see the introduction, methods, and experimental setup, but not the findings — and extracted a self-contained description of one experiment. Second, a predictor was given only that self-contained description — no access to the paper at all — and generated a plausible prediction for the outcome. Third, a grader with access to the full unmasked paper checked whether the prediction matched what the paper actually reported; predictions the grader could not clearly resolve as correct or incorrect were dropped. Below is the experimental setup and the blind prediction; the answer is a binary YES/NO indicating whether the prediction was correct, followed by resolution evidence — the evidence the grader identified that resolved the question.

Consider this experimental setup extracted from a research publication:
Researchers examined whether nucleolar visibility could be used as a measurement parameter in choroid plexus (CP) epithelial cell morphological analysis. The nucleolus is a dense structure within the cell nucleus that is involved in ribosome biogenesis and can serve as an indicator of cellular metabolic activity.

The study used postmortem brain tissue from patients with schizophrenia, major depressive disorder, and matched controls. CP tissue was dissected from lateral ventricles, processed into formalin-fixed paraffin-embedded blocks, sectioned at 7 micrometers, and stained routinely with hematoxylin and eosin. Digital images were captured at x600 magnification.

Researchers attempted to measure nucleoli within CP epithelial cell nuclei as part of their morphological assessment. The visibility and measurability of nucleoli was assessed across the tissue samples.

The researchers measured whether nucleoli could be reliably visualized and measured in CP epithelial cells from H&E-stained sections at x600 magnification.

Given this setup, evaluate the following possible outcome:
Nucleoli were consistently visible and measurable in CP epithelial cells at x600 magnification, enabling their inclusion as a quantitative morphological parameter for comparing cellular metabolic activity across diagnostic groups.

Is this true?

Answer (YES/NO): NO